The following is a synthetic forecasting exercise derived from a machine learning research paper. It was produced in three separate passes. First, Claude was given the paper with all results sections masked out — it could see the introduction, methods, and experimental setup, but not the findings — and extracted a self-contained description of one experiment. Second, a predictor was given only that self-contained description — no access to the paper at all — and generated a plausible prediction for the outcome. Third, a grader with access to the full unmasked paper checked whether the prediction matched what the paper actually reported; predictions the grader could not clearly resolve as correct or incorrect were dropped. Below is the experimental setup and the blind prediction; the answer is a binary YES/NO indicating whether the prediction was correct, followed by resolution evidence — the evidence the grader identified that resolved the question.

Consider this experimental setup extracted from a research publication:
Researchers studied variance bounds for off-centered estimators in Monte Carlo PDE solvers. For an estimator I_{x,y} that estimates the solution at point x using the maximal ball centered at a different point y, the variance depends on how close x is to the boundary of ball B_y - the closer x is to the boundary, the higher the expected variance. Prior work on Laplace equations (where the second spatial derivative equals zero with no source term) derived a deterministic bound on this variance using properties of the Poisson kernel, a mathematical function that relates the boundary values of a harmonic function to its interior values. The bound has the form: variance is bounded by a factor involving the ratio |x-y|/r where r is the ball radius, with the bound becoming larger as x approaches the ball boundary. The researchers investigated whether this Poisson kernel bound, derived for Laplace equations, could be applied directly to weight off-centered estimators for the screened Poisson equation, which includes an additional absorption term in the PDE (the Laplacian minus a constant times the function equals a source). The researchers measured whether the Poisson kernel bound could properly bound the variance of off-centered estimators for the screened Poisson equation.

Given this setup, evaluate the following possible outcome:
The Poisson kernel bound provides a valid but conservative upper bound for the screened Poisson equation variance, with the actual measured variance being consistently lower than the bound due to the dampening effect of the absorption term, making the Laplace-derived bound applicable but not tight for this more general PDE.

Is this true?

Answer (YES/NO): NO